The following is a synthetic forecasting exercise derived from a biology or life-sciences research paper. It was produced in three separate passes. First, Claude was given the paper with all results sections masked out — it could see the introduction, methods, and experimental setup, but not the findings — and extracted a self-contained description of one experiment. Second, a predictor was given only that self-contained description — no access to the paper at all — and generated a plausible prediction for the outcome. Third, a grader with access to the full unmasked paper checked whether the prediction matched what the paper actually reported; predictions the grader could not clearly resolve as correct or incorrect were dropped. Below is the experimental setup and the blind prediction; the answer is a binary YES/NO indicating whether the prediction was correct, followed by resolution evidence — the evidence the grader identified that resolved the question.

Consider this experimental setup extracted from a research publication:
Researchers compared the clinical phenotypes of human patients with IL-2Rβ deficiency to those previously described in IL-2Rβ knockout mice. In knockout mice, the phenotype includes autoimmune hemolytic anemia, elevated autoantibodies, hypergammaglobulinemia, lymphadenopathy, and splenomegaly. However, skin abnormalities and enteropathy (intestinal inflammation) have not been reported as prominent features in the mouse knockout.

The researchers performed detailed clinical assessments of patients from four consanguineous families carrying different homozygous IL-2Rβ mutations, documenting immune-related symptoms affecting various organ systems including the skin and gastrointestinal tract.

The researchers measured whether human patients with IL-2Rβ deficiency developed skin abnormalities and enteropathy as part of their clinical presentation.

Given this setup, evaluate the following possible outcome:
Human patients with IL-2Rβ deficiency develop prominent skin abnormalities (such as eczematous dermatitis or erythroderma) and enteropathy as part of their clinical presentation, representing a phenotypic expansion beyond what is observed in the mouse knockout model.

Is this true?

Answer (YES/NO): YES